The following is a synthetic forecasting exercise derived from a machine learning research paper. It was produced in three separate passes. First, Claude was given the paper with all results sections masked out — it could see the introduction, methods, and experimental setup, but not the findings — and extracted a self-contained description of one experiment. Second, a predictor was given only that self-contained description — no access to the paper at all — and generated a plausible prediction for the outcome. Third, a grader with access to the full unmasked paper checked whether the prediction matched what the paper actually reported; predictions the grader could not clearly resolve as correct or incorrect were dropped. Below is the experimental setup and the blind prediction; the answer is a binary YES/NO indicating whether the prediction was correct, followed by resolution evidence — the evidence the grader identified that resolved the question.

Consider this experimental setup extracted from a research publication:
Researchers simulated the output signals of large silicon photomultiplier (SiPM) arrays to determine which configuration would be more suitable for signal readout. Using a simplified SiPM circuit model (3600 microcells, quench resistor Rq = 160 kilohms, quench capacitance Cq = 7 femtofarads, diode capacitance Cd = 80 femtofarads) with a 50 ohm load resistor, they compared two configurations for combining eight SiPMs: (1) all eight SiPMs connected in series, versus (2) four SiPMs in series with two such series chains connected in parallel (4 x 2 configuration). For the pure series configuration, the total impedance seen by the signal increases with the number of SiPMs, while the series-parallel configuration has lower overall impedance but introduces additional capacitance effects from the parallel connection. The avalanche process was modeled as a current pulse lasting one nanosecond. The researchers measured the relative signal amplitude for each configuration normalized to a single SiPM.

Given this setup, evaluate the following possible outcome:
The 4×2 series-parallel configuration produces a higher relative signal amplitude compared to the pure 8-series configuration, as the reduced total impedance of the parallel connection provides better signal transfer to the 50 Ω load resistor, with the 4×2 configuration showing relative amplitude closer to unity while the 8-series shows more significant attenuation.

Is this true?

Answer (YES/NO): YES